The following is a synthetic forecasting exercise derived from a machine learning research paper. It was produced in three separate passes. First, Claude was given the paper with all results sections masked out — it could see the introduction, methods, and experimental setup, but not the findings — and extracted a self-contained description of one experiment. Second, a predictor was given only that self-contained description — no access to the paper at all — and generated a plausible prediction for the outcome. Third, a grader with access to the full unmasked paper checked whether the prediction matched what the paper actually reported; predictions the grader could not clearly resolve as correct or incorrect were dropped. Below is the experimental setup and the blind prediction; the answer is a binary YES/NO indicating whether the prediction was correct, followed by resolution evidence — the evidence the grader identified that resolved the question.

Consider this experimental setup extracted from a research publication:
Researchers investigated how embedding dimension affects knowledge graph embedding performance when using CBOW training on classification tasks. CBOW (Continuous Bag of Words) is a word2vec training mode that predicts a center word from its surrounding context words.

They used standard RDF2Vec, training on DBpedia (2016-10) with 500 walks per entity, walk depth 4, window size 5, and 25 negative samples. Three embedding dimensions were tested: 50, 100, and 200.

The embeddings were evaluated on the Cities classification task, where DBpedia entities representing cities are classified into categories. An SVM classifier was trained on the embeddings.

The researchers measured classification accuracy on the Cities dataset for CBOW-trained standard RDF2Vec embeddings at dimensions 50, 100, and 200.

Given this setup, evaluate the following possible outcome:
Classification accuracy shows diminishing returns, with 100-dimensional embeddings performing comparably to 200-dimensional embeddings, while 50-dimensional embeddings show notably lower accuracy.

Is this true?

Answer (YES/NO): NO